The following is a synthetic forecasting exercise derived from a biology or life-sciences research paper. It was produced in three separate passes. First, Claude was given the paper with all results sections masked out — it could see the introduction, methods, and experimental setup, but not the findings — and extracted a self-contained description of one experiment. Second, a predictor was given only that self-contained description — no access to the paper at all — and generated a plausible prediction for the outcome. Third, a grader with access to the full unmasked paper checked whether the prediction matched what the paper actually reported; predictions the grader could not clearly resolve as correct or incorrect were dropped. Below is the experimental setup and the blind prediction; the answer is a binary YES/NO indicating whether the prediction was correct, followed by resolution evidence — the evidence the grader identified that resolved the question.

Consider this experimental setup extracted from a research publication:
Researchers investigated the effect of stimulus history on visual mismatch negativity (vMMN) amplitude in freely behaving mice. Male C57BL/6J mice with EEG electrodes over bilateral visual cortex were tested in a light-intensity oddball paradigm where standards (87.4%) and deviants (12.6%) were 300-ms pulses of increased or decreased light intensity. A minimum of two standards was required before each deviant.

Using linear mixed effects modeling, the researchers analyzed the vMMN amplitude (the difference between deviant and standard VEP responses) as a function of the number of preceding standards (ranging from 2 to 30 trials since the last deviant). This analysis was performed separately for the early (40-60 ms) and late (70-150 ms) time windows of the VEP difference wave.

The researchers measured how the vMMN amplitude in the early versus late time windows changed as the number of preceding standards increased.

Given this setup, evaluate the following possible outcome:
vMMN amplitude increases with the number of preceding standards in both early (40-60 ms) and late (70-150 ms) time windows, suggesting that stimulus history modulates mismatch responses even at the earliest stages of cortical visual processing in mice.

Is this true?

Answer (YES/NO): YES